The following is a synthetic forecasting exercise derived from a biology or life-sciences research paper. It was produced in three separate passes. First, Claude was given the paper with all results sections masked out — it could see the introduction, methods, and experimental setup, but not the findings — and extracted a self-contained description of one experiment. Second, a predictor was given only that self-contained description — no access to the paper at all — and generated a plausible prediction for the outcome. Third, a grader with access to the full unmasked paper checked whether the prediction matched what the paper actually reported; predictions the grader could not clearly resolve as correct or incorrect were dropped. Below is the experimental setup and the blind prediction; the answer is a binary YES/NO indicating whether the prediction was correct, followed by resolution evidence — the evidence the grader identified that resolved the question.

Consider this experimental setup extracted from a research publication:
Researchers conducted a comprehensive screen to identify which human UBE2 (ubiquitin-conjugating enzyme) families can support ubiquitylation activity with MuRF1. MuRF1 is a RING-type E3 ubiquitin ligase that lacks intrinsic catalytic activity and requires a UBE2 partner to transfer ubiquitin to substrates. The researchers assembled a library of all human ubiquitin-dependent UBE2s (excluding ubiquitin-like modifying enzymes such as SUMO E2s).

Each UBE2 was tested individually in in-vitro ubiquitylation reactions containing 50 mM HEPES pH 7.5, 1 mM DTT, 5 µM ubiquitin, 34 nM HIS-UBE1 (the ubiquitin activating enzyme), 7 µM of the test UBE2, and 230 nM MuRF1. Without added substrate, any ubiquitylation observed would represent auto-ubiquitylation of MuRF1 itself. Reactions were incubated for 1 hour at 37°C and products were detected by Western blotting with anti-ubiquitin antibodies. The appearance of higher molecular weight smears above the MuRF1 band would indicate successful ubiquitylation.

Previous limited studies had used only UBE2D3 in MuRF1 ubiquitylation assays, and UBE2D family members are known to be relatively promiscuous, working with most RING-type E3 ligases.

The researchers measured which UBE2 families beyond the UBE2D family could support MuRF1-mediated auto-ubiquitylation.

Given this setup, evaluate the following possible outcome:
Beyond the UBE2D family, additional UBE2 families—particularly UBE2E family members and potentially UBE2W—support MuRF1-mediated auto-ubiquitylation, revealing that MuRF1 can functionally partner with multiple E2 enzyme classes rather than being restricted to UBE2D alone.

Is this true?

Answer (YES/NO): YES